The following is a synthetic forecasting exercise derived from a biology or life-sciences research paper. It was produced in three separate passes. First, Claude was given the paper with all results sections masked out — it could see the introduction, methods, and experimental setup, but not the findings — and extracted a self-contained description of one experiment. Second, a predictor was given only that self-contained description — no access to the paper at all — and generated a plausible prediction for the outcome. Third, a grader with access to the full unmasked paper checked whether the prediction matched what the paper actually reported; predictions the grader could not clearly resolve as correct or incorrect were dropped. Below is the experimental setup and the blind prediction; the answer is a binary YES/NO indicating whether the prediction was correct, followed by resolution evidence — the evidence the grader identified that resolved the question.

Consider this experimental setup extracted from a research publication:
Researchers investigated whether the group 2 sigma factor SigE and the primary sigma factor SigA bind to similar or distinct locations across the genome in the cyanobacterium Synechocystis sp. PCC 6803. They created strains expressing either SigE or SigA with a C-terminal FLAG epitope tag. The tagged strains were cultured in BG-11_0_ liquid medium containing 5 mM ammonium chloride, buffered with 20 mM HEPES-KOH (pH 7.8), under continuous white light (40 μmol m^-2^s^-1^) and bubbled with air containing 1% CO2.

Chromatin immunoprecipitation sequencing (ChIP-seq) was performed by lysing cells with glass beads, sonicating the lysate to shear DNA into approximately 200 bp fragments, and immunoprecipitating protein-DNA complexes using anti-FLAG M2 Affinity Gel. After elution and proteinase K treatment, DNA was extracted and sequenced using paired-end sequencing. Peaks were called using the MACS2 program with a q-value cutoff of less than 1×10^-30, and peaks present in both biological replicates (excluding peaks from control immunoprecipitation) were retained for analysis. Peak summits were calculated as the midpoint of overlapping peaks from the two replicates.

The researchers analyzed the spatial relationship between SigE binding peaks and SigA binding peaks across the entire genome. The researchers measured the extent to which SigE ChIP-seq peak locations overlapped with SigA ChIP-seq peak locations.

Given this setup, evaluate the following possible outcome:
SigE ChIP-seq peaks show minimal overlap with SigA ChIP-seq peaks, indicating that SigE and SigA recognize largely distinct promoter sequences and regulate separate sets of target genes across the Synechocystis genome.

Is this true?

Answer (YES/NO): NO